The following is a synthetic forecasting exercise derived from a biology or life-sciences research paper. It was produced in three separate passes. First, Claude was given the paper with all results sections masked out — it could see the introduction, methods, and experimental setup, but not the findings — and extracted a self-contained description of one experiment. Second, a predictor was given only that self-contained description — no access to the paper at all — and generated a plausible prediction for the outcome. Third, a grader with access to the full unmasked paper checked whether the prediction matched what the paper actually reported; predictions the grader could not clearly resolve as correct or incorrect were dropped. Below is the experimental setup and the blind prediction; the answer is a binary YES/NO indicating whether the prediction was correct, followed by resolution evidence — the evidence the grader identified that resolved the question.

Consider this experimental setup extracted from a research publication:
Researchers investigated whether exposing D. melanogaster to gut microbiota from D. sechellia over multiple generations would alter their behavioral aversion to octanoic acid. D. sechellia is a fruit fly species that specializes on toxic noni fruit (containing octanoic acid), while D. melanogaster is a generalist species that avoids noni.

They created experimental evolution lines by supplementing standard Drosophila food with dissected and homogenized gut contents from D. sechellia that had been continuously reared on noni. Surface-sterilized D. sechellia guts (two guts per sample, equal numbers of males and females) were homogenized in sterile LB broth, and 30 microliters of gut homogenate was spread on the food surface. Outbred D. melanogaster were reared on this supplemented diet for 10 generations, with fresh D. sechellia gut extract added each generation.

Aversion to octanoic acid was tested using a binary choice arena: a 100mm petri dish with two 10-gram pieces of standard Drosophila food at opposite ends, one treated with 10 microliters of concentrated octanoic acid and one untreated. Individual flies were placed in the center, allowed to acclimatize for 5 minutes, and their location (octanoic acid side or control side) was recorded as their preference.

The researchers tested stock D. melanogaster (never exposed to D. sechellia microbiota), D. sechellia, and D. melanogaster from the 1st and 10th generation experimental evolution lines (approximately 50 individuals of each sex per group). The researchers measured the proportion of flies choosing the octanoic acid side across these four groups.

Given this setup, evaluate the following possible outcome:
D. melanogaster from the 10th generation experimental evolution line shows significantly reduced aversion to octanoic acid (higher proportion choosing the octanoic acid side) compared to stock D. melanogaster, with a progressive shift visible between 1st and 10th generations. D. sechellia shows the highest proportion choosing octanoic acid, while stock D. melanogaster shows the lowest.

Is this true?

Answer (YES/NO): YES